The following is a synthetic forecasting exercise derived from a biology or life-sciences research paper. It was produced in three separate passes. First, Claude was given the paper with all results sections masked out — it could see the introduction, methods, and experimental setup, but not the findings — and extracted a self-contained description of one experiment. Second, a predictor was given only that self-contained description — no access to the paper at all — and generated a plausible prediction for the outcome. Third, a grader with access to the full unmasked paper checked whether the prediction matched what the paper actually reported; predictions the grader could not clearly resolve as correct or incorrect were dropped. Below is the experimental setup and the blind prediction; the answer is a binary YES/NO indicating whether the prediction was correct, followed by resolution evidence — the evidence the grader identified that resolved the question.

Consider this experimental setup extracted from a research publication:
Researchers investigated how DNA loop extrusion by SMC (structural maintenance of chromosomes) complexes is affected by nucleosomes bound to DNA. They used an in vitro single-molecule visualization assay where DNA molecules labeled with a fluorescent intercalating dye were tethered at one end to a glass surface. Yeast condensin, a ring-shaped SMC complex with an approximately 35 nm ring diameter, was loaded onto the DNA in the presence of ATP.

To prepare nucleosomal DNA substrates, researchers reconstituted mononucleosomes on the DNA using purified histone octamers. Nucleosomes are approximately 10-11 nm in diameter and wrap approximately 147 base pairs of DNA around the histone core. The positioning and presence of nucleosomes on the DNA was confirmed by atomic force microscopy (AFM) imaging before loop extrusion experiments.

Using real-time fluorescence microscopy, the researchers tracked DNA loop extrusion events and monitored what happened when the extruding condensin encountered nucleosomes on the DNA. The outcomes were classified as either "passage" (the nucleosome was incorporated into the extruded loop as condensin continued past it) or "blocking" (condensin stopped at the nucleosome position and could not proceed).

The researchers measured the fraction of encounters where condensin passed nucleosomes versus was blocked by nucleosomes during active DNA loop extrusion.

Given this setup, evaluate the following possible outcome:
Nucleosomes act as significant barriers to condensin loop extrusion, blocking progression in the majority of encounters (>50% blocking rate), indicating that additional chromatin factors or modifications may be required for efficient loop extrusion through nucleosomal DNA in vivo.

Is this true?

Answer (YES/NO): NO